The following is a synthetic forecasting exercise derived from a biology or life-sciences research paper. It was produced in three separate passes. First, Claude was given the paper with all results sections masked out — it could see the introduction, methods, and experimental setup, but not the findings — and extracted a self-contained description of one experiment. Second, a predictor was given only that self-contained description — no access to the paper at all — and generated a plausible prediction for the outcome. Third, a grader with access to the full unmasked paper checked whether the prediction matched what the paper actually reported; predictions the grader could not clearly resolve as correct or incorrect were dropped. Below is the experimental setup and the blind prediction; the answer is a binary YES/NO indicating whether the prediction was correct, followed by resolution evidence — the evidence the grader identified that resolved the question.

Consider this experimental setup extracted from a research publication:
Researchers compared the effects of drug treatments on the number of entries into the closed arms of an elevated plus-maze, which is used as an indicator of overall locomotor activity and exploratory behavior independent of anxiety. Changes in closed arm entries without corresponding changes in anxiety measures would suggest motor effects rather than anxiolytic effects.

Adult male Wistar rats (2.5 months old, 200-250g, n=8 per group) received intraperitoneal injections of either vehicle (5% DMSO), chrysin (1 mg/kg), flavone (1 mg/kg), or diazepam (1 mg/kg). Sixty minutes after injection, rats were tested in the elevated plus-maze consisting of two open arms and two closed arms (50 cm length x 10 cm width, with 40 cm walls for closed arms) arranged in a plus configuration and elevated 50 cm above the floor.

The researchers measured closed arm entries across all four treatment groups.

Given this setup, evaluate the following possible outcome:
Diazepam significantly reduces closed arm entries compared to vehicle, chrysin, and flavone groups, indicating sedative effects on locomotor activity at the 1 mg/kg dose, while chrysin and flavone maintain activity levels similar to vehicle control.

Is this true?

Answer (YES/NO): NO